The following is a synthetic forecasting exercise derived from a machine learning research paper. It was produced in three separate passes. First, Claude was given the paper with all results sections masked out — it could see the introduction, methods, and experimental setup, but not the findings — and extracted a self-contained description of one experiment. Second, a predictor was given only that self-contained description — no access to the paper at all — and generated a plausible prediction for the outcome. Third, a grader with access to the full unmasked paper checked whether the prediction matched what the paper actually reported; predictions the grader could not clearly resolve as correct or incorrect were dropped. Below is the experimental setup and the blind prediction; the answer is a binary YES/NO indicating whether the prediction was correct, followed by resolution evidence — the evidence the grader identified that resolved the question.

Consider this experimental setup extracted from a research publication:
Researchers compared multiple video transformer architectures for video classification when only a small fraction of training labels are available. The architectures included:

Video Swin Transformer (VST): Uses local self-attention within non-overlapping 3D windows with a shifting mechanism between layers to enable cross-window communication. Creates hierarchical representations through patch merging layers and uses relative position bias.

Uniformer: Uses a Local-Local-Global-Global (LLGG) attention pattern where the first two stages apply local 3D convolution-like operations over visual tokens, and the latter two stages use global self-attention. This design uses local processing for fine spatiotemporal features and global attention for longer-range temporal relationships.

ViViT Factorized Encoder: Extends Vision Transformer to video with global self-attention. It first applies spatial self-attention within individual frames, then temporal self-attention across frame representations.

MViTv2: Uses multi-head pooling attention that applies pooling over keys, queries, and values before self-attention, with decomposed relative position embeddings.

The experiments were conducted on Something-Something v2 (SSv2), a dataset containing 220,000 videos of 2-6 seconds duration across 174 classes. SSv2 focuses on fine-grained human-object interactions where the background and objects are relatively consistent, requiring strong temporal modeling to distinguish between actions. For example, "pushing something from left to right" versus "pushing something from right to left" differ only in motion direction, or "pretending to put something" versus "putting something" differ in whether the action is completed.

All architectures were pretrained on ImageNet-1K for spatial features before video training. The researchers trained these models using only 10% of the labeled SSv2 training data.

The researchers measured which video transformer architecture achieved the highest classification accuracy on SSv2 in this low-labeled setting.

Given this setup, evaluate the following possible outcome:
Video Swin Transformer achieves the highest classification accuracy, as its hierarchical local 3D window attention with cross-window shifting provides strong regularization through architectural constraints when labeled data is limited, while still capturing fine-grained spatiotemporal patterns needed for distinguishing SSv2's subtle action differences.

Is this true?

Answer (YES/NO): NO